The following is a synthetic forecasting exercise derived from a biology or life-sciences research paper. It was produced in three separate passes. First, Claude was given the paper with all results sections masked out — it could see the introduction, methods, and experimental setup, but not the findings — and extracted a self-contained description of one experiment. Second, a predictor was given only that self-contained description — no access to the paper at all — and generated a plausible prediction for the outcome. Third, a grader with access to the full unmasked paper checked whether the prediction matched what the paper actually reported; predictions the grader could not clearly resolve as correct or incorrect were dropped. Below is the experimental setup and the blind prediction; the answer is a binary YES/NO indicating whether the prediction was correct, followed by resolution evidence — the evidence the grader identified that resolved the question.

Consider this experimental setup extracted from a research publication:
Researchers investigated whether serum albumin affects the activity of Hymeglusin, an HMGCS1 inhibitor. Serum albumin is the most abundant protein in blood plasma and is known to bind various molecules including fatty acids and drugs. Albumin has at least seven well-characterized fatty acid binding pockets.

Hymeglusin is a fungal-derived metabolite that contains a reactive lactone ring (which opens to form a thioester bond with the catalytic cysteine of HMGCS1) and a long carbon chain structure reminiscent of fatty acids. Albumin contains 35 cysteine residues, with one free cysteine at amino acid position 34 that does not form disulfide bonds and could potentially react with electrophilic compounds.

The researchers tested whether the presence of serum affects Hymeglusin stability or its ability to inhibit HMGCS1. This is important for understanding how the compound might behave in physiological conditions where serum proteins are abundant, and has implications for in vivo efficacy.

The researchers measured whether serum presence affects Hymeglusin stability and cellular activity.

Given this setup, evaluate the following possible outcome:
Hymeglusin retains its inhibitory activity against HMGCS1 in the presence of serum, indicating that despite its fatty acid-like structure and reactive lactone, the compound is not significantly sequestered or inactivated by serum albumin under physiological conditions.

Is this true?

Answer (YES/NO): NO